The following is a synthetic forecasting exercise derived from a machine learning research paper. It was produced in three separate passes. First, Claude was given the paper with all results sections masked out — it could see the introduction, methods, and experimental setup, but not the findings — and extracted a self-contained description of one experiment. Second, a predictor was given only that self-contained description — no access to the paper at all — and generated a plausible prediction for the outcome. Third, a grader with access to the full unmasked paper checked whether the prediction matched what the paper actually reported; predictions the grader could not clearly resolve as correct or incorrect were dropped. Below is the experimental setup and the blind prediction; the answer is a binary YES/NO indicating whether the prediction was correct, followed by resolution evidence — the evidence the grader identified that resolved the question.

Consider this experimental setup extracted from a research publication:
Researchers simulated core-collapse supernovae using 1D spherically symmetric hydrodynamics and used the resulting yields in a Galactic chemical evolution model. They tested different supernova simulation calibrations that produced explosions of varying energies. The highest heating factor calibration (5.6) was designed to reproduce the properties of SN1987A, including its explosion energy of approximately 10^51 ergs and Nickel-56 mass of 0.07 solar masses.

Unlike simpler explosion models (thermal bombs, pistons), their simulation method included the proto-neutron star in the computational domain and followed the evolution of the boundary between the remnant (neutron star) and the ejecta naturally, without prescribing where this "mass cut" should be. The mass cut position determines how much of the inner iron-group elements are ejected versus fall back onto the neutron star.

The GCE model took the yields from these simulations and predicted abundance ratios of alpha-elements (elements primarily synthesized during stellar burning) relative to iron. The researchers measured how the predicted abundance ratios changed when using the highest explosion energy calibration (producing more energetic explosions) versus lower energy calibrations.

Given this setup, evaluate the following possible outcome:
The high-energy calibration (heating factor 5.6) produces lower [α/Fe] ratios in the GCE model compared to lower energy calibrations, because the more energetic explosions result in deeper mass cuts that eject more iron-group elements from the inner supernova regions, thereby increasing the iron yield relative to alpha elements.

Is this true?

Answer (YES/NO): YES